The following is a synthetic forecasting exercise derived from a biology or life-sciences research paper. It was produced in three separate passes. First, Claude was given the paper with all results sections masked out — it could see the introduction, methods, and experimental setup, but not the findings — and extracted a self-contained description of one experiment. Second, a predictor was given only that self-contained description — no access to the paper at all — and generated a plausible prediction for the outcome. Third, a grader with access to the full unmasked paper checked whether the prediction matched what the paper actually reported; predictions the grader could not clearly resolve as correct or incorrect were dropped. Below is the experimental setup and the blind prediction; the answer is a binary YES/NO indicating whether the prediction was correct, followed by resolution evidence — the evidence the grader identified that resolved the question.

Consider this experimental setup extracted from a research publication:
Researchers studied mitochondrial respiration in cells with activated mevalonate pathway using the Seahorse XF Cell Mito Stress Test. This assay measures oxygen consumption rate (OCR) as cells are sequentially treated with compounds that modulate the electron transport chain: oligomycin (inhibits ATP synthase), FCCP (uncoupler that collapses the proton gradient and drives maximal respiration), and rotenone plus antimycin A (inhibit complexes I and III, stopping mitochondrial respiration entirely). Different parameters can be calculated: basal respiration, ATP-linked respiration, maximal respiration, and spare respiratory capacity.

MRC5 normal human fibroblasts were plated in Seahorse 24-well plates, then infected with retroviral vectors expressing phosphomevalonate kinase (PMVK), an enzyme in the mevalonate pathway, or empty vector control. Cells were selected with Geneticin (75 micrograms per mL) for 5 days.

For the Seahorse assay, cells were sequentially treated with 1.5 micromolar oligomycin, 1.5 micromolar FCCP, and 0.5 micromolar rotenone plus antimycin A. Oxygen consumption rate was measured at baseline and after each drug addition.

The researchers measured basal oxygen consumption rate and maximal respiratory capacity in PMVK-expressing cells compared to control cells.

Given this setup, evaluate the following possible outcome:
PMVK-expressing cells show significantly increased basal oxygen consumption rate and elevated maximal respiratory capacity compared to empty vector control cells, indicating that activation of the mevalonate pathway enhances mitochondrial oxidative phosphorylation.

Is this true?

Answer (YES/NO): NO